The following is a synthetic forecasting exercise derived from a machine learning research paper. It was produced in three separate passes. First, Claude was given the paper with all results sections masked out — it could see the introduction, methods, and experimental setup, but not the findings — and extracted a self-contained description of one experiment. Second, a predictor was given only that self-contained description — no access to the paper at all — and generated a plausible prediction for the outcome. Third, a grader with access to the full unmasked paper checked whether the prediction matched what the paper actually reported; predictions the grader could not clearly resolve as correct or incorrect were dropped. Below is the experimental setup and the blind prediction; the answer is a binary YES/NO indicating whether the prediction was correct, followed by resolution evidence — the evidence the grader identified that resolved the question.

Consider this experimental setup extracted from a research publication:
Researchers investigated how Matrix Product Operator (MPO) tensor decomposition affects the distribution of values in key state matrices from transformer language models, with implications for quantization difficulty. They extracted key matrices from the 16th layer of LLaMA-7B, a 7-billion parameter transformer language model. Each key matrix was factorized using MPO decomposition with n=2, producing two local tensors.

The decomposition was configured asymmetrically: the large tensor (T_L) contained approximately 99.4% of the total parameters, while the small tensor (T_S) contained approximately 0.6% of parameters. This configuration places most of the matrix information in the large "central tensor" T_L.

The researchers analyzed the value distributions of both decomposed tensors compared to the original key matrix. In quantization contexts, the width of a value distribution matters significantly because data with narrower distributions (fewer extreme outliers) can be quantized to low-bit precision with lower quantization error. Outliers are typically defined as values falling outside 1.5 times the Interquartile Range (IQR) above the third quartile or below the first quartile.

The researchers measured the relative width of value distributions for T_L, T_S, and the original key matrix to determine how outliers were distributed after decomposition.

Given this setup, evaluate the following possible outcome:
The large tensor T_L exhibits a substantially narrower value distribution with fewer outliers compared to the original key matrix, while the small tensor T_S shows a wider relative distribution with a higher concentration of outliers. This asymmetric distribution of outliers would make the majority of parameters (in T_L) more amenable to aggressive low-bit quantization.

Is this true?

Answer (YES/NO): YES